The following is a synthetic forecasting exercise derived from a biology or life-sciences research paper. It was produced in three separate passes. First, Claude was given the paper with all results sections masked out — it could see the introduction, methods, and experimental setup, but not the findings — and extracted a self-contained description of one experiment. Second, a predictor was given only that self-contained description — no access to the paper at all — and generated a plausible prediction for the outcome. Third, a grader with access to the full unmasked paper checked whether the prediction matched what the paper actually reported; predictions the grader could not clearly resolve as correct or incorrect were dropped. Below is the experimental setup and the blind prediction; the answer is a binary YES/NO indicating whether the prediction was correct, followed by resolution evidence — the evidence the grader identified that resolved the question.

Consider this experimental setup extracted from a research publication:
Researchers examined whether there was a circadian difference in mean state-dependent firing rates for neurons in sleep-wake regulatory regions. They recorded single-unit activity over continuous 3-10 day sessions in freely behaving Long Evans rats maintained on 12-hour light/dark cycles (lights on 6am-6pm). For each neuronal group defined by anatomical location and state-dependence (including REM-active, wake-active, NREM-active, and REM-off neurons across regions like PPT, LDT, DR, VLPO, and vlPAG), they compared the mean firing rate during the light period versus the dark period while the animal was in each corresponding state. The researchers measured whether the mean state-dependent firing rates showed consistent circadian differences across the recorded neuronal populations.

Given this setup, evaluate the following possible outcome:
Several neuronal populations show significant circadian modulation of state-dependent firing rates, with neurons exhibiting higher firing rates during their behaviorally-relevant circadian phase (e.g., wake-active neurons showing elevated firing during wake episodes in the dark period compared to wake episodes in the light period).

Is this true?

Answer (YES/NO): NO